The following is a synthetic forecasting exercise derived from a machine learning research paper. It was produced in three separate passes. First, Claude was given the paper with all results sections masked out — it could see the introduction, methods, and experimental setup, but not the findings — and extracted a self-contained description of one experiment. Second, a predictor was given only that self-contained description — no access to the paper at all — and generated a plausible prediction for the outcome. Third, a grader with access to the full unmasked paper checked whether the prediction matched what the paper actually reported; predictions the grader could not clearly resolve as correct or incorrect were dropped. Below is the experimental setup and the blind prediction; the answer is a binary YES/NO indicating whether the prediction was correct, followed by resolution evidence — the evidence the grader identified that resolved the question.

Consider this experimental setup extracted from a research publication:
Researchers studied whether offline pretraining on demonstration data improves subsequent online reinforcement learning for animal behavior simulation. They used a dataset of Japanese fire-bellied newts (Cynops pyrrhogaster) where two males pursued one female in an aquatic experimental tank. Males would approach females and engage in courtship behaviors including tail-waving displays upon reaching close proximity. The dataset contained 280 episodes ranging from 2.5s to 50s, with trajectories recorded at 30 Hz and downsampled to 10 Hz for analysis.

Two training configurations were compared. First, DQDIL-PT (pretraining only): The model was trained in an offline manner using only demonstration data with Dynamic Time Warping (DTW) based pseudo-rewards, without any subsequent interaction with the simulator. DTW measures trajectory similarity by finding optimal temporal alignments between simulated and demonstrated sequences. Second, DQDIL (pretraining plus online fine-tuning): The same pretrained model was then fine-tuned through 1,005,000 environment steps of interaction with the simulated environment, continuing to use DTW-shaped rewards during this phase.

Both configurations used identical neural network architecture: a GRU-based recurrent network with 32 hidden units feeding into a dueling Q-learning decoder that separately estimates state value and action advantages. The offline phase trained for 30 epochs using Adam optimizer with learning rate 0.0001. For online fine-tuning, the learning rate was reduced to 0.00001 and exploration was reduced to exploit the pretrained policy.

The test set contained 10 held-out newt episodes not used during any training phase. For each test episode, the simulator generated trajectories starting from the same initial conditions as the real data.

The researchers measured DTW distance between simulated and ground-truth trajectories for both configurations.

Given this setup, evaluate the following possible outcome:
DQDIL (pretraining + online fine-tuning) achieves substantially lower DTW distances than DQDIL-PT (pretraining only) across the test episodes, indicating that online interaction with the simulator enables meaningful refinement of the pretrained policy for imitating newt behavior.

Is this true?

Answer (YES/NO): NO